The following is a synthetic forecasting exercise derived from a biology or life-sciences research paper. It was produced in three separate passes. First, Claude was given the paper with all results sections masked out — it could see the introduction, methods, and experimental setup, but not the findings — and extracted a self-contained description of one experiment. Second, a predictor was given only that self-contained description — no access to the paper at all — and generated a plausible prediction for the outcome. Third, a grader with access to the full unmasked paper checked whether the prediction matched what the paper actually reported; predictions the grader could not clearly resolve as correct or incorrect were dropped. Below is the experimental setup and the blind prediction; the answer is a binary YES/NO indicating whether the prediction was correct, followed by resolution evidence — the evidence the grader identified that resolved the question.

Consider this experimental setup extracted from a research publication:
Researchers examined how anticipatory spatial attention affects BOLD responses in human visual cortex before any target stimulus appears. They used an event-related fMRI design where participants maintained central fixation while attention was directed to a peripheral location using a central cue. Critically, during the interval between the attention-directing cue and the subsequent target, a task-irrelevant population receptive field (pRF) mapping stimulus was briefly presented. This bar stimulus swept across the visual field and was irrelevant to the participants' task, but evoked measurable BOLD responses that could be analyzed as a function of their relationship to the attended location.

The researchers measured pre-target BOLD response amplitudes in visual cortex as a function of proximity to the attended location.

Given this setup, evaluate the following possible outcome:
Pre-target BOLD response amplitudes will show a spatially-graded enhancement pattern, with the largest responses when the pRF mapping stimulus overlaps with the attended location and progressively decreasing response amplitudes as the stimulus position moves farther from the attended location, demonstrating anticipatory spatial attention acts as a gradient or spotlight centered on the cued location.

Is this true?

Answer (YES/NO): NO